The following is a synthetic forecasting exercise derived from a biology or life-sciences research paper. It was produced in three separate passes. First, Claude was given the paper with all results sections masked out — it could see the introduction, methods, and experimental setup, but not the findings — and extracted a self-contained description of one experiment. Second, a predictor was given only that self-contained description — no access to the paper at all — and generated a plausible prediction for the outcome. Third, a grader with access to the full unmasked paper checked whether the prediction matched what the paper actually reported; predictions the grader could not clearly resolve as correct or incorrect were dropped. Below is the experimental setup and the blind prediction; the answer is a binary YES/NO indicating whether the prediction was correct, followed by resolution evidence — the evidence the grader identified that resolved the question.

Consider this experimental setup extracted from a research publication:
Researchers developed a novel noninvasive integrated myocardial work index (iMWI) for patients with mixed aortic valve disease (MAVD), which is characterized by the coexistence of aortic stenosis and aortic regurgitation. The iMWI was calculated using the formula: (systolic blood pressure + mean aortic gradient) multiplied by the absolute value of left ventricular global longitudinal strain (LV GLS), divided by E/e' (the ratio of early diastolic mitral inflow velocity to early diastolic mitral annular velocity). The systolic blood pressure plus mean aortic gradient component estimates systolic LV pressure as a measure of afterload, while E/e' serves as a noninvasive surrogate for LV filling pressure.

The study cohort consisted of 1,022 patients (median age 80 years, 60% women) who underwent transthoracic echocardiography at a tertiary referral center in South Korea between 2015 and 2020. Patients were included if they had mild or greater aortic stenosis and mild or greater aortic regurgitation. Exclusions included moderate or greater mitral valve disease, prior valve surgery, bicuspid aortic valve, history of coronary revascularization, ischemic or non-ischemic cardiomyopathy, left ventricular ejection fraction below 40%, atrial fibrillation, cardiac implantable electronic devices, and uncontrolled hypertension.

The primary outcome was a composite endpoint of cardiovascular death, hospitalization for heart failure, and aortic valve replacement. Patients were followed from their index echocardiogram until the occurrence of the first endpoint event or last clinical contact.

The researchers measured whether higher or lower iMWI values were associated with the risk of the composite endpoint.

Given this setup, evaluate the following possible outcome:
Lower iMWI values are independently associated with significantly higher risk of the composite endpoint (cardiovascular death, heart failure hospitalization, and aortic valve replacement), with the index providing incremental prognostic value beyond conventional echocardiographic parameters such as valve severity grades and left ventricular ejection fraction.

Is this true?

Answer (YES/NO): YES